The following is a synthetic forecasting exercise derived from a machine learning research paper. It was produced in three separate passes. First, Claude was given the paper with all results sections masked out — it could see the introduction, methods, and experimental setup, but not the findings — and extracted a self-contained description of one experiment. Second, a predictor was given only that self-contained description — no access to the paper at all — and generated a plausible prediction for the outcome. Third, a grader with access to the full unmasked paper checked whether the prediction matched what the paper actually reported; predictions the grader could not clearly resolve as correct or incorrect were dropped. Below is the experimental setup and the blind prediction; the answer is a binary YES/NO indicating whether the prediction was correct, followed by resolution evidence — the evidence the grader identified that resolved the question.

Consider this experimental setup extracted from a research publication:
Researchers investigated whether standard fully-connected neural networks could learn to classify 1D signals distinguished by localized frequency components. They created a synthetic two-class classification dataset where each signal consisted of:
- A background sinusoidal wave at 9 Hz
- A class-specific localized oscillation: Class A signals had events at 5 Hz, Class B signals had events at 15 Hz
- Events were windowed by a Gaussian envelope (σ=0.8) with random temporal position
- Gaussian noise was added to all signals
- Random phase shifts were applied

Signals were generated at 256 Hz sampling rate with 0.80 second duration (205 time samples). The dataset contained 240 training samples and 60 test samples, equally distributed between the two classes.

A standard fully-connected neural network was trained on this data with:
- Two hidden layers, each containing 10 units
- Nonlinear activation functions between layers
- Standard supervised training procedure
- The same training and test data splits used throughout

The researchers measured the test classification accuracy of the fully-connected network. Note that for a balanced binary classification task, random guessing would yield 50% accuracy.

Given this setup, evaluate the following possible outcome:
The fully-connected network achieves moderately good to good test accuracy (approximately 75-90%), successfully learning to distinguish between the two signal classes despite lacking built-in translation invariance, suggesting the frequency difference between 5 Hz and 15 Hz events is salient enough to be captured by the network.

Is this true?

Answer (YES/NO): NO